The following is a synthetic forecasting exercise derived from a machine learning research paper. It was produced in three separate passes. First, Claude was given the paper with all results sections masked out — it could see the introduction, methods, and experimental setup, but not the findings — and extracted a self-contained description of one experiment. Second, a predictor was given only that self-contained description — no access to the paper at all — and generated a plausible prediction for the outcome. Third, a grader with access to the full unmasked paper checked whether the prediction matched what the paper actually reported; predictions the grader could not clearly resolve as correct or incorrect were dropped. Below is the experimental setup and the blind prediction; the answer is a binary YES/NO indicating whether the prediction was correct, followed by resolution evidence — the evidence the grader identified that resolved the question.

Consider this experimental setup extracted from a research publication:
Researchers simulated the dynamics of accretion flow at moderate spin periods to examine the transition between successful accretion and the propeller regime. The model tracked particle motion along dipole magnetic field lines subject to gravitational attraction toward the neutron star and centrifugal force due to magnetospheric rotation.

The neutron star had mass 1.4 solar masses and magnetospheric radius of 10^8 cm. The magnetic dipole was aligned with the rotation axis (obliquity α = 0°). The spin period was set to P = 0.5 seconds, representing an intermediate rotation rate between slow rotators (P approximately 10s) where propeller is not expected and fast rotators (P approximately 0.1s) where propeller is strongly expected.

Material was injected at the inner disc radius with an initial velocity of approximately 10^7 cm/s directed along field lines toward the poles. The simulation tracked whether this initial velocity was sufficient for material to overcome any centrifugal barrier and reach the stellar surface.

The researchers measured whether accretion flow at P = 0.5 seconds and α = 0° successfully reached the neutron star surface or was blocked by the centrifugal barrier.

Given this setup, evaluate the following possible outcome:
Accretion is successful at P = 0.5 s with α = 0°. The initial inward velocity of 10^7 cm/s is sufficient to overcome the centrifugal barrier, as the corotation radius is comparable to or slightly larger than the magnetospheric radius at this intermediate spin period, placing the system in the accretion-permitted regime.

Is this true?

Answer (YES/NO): NO